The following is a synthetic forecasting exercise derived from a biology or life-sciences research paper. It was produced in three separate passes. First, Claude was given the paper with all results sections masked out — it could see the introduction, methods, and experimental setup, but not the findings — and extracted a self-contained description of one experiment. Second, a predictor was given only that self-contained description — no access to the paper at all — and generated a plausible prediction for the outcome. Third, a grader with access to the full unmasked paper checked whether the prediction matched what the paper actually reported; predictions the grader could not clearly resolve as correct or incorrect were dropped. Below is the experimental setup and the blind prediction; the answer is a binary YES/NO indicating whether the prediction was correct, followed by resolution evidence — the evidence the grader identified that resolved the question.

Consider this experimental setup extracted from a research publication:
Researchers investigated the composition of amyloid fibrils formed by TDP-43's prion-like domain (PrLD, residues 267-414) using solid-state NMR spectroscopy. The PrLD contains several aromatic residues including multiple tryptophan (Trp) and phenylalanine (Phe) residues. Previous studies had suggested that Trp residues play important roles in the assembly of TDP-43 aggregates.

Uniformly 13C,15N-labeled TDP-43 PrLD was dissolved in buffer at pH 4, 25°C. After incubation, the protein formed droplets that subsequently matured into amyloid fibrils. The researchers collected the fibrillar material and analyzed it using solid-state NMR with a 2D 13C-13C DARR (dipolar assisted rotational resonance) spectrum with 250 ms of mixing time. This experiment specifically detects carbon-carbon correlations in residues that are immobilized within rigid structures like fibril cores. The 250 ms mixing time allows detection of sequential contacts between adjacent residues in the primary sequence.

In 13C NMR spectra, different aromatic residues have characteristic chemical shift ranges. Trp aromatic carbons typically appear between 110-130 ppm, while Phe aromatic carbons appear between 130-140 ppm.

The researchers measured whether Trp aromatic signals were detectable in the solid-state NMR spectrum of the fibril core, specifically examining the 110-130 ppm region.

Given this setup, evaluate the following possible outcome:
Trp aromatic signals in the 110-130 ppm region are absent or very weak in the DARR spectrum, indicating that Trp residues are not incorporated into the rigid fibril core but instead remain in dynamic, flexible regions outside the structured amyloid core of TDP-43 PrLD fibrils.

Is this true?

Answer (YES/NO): YES